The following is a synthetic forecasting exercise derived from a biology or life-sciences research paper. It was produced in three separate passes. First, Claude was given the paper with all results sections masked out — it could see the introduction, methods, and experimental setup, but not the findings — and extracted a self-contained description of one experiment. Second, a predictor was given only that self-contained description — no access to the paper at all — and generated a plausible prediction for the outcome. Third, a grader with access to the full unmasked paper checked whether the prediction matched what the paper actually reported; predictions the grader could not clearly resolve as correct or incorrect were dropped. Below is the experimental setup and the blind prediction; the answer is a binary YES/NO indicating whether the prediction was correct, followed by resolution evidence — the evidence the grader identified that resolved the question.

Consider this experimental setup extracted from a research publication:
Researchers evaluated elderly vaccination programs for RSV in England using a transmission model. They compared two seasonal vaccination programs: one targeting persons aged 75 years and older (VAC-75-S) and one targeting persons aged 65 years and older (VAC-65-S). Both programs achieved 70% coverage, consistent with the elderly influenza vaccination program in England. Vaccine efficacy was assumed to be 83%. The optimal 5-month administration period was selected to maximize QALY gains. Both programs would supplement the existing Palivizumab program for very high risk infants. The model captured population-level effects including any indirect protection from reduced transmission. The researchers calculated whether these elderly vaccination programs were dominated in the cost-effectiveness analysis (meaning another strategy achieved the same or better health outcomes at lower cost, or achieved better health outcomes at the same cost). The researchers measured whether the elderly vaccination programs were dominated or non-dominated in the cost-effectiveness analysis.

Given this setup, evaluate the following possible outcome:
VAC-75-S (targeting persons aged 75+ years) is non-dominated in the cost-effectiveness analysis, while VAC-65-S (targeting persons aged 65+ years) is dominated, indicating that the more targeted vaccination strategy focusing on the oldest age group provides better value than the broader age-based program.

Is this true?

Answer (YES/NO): YES